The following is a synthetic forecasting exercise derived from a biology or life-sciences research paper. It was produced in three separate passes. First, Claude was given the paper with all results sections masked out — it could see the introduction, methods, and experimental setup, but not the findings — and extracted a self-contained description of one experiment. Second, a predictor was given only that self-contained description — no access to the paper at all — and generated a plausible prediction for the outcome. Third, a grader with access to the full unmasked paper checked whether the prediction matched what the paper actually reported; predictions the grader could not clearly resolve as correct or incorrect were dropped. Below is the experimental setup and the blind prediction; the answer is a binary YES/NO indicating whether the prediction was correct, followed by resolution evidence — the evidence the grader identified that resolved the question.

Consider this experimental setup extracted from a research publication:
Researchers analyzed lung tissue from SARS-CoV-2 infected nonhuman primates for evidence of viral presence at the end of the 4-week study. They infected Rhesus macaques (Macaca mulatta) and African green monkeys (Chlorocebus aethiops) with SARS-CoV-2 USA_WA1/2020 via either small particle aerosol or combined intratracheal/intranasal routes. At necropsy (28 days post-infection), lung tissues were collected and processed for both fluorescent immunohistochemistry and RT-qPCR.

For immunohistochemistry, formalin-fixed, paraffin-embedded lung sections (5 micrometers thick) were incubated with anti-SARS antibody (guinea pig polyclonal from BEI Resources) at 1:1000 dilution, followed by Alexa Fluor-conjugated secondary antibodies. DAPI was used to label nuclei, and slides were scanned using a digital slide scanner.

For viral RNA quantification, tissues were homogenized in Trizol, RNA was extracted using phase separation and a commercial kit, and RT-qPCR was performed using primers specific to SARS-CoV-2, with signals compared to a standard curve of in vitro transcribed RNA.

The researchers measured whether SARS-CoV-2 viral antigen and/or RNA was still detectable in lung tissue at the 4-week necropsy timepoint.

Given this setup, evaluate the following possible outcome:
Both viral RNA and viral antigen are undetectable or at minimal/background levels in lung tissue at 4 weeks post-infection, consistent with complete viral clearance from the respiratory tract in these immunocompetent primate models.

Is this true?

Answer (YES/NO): NO